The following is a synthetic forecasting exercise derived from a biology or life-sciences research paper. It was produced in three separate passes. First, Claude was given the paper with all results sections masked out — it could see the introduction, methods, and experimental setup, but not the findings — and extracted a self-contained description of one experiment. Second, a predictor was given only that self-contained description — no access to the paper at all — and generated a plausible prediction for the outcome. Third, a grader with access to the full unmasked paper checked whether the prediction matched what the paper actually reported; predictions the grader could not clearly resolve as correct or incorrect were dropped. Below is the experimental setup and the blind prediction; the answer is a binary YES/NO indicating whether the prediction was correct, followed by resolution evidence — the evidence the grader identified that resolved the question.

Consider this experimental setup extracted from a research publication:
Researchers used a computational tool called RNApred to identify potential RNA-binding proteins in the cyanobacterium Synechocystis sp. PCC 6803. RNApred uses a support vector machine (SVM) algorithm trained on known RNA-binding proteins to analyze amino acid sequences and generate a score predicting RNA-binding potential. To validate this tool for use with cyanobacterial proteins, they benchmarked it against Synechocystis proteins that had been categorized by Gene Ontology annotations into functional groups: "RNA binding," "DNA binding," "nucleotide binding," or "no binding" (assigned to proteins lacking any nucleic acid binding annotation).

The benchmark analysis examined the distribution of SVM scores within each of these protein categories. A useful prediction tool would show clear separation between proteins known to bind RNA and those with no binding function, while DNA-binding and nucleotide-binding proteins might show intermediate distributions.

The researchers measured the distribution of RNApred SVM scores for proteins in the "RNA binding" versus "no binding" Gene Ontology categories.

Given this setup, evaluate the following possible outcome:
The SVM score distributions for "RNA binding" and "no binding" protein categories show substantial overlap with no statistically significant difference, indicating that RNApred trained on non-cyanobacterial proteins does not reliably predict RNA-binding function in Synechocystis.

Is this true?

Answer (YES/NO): NO